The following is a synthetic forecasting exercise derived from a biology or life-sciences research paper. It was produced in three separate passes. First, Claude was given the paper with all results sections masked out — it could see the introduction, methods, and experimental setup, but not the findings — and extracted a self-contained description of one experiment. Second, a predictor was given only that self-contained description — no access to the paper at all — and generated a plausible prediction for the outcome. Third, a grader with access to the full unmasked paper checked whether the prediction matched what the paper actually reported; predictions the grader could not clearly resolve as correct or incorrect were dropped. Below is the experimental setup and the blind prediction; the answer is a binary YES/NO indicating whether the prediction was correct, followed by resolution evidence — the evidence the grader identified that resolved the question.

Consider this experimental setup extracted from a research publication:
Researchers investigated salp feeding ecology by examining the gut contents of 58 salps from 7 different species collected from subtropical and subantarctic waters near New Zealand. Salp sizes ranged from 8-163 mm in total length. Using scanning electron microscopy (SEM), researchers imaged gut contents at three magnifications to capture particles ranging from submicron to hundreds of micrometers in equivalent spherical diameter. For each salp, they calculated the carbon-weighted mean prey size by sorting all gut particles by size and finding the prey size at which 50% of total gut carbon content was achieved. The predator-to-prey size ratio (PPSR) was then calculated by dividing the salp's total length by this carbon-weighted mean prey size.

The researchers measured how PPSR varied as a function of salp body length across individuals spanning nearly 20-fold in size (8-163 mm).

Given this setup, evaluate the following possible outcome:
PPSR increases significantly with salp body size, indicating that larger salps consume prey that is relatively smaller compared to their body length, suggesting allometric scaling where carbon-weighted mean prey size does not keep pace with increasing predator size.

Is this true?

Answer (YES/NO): YES